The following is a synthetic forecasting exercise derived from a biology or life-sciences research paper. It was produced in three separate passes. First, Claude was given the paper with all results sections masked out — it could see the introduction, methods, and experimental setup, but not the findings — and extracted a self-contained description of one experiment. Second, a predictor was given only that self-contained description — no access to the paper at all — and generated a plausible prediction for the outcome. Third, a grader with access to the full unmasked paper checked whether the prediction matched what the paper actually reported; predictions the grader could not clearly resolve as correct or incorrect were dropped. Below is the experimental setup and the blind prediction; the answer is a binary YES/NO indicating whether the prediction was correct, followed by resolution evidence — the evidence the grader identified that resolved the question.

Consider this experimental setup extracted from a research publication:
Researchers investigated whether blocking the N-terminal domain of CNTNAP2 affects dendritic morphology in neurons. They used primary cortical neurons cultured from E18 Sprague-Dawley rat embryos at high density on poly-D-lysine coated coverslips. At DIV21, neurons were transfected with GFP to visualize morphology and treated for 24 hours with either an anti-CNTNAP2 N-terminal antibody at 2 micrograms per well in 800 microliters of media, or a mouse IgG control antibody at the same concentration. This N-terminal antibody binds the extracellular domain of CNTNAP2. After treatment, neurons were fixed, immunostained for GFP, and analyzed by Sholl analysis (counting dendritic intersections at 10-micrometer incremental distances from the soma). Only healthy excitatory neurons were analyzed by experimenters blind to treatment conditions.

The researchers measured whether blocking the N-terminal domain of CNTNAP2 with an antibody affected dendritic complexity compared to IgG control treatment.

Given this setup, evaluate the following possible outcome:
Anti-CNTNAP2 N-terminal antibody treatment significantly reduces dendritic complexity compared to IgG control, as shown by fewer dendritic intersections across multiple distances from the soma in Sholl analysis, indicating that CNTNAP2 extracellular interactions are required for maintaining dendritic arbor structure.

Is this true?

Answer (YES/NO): YES